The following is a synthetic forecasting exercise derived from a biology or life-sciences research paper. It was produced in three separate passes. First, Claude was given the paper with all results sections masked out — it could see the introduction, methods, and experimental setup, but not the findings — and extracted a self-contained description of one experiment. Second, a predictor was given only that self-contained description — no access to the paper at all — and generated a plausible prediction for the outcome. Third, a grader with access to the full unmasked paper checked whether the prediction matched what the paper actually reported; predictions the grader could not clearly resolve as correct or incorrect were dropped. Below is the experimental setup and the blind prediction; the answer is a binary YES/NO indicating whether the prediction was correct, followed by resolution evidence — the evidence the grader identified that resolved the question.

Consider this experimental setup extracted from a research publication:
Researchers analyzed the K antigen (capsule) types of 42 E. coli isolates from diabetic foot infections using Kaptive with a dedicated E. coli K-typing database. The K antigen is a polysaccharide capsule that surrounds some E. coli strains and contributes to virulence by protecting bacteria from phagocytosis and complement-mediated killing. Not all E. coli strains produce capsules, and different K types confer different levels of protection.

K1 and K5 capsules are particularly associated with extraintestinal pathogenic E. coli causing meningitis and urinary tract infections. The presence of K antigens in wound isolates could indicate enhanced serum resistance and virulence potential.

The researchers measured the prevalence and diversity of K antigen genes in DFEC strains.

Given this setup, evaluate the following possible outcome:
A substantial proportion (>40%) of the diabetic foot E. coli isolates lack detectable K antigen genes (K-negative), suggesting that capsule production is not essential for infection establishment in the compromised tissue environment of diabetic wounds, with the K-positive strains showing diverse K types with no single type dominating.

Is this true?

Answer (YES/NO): NO